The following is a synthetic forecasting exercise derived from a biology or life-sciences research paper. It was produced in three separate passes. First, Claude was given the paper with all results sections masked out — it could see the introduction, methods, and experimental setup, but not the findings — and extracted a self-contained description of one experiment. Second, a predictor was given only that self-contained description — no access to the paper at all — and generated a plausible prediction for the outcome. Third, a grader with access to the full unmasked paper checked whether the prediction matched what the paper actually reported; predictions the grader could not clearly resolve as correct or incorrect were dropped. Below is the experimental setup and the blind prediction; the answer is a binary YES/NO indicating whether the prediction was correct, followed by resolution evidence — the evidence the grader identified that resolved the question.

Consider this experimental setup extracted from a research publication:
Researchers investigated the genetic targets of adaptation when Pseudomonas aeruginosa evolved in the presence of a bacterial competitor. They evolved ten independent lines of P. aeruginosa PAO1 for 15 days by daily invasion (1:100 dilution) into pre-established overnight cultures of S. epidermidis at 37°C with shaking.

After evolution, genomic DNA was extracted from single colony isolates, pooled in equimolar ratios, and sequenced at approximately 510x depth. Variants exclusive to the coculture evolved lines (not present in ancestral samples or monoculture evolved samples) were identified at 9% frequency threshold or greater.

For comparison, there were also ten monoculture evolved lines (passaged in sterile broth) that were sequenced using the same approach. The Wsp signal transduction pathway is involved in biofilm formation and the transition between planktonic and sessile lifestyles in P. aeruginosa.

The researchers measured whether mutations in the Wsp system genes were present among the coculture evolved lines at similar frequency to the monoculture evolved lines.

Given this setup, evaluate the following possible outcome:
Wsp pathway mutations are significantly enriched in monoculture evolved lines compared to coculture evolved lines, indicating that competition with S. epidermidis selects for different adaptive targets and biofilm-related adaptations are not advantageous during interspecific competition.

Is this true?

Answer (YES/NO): YES